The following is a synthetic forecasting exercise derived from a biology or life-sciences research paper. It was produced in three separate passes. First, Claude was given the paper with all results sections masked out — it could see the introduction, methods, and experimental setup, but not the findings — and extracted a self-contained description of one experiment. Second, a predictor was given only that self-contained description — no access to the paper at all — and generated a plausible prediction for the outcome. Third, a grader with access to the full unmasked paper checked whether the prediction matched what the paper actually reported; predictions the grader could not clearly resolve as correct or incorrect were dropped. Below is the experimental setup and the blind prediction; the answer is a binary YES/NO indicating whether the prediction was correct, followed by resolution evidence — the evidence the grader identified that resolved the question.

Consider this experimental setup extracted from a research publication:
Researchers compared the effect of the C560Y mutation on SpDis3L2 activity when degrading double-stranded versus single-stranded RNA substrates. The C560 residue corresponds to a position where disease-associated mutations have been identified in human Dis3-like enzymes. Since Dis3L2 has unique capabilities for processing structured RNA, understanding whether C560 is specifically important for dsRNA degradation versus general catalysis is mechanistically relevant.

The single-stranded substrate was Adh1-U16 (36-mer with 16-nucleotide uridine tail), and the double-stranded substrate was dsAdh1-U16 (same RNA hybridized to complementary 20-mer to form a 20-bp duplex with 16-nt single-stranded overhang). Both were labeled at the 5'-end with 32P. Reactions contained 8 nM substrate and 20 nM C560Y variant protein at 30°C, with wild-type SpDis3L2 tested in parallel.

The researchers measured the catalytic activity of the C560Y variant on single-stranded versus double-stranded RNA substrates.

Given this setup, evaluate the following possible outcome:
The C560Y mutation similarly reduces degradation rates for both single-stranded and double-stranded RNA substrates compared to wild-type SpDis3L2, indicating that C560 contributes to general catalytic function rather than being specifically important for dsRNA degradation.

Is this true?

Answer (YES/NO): NO